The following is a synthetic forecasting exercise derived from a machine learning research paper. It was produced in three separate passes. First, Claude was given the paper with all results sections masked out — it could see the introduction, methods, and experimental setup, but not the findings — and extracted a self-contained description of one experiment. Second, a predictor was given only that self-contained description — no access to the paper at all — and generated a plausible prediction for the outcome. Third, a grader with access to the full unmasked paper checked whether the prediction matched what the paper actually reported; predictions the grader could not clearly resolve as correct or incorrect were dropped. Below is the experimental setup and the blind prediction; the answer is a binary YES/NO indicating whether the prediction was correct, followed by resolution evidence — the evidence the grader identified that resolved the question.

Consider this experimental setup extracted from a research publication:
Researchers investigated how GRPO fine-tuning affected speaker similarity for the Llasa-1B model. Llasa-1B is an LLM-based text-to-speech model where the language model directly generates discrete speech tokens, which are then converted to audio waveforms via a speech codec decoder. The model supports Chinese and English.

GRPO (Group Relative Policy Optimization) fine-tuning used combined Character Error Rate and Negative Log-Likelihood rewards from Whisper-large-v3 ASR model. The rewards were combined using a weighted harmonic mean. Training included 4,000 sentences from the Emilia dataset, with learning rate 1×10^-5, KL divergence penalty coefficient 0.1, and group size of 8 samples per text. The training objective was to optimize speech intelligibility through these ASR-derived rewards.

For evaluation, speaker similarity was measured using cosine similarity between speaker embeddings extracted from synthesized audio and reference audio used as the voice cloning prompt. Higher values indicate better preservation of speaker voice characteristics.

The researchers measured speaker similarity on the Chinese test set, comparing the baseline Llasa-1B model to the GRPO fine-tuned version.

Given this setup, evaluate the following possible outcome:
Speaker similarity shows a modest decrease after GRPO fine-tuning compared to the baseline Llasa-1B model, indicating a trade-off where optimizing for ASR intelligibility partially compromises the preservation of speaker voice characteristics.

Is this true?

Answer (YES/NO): NO